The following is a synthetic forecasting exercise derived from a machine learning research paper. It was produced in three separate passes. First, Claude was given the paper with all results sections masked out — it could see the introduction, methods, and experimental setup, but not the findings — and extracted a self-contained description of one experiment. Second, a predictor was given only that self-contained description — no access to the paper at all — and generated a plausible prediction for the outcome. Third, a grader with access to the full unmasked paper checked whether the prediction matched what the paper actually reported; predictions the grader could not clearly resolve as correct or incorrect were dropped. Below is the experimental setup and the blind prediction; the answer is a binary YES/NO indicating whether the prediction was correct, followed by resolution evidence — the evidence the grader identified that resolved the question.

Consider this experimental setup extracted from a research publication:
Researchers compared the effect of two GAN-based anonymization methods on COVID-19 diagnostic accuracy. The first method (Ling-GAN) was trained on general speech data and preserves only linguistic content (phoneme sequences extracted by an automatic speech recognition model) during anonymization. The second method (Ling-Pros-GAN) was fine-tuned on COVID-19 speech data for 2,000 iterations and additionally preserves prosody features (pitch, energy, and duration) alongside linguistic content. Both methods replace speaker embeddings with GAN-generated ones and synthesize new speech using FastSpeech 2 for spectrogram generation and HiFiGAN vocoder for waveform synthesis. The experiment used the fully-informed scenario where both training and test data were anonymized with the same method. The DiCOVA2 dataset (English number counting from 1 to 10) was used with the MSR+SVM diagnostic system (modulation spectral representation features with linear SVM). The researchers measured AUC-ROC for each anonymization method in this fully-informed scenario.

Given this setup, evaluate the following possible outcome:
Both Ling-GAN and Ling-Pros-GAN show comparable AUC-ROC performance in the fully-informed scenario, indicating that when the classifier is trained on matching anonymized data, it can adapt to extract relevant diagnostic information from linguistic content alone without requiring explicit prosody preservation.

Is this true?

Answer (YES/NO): NO